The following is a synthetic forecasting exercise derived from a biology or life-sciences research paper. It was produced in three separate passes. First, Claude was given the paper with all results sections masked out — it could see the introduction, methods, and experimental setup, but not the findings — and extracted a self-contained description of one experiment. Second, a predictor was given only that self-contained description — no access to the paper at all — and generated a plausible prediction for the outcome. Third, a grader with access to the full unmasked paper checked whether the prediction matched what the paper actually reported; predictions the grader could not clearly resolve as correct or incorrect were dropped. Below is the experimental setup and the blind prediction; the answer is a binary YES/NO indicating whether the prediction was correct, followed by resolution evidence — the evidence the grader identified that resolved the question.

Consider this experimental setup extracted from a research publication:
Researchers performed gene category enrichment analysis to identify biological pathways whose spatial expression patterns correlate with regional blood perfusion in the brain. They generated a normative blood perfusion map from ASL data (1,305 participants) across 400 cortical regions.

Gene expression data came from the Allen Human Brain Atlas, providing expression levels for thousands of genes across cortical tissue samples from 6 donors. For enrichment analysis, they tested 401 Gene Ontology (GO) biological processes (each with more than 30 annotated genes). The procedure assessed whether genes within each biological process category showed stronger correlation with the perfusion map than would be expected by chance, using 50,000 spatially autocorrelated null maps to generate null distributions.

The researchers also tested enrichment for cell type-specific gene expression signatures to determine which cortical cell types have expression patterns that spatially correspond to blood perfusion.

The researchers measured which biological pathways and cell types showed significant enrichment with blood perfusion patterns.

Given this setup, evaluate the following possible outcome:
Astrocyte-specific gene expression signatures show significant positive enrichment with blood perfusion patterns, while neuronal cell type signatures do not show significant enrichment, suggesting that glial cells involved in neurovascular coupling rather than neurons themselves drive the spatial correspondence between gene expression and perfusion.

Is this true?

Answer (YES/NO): NO